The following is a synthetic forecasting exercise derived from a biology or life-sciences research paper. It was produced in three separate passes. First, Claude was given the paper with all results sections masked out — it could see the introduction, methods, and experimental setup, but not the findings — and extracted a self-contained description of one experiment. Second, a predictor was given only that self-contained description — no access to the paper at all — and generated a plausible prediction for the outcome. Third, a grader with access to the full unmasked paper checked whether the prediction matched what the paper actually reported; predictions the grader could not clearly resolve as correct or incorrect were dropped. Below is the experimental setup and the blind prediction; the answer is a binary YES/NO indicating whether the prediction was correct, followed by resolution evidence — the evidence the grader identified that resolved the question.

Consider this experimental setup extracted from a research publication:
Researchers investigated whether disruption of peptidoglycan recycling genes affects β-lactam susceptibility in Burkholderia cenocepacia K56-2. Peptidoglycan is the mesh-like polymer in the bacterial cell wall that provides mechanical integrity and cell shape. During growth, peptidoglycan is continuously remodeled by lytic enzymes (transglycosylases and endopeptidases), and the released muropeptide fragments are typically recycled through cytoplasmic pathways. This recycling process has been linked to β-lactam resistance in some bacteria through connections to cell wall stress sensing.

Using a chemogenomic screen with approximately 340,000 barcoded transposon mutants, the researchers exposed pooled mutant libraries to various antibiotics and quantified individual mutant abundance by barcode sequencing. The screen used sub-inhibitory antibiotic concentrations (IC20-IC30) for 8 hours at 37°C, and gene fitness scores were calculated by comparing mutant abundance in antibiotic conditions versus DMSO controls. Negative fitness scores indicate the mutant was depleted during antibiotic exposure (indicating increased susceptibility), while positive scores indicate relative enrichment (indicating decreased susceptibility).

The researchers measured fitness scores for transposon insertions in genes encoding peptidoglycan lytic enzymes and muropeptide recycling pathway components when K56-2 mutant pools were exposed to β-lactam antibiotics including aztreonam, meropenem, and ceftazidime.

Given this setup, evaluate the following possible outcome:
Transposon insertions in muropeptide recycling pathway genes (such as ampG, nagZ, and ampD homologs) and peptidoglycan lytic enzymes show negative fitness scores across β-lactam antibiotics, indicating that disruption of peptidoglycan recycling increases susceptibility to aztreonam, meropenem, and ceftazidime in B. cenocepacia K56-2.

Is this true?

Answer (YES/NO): NO